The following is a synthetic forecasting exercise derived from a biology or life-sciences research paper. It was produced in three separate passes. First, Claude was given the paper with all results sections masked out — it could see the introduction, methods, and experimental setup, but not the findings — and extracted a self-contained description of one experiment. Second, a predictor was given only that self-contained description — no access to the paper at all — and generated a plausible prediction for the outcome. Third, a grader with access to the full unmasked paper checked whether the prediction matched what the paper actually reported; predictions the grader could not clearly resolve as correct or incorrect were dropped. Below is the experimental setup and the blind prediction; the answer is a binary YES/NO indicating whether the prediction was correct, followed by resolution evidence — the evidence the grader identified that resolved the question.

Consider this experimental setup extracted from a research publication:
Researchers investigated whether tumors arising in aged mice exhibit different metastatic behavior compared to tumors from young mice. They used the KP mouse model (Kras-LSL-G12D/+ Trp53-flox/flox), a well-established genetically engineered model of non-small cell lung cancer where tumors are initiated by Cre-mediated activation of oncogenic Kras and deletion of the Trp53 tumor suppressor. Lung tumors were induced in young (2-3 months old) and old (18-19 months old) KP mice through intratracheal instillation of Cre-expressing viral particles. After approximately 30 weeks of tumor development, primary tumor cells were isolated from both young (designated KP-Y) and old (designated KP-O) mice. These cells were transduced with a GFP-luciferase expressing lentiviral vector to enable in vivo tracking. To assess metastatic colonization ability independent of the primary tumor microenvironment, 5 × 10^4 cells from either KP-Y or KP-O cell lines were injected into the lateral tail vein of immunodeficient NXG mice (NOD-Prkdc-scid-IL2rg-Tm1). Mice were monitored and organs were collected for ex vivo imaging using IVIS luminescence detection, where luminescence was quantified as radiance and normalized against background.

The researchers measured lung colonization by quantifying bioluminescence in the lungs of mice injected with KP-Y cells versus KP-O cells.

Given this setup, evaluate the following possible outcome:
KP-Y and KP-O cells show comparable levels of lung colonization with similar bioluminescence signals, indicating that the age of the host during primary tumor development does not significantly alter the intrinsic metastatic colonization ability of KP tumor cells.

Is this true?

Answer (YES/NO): NO